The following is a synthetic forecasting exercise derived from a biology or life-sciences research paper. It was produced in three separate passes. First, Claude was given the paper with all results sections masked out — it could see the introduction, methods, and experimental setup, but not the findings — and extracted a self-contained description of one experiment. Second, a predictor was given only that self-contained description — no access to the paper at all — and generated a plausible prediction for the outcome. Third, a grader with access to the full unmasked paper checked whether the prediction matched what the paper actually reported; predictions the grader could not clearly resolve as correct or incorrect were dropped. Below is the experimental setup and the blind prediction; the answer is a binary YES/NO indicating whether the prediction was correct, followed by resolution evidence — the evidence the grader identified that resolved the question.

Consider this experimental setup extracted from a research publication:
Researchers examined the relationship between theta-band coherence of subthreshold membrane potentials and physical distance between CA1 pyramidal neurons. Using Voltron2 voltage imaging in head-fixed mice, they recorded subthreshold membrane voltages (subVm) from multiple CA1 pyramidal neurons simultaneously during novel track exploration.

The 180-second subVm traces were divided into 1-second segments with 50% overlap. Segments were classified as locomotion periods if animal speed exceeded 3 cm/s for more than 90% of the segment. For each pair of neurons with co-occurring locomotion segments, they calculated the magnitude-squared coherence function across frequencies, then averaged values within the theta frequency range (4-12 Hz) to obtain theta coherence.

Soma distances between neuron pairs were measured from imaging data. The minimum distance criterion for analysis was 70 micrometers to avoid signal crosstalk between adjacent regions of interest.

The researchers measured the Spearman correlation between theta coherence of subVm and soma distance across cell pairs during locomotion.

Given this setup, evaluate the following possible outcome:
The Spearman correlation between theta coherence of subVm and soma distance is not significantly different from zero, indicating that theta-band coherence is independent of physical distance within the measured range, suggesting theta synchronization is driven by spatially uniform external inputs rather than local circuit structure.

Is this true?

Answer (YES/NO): NO